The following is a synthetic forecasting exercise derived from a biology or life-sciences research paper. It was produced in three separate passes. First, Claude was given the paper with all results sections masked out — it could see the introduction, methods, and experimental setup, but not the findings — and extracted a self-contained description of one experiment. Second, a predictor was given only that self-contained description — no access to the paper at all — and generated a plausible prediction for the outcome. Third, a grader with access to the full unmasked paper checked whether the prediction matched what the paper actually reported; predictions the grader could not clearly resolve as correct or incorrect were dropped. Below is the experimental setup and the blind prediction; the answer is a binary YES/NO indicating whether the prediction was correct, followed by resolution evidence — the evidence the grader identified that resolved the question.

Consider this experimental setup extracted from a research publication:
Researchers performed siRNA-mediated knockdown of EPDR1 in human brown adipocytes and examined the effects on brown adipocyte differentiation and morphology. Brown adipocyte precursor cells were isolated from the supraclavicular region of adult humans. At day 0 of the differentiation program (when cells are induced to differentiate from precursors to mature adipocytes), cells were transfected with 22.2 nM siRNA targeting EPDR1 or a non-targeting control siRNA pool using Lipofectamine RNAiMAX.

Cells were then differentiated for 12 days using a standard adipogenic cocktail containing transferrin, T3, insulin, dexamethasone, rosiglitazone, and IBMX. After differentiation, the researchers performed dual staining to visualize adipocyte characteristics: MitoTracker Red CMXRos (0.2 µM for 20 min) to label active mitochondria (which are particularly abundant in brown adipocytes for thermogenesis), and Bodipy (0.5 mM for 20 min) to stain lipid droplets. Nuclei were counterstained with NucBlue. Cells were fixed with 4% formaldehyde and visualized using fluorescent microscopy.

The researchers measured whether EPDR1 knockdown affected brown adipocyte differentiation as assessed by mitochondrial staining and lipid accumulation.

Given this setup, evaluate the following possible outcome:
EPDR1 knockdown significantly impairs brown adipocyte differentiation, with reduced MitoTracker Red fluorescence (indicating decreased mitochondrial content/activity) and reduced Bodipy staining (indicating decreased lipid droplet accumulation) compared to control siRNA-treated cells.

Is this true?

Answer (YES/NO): NO